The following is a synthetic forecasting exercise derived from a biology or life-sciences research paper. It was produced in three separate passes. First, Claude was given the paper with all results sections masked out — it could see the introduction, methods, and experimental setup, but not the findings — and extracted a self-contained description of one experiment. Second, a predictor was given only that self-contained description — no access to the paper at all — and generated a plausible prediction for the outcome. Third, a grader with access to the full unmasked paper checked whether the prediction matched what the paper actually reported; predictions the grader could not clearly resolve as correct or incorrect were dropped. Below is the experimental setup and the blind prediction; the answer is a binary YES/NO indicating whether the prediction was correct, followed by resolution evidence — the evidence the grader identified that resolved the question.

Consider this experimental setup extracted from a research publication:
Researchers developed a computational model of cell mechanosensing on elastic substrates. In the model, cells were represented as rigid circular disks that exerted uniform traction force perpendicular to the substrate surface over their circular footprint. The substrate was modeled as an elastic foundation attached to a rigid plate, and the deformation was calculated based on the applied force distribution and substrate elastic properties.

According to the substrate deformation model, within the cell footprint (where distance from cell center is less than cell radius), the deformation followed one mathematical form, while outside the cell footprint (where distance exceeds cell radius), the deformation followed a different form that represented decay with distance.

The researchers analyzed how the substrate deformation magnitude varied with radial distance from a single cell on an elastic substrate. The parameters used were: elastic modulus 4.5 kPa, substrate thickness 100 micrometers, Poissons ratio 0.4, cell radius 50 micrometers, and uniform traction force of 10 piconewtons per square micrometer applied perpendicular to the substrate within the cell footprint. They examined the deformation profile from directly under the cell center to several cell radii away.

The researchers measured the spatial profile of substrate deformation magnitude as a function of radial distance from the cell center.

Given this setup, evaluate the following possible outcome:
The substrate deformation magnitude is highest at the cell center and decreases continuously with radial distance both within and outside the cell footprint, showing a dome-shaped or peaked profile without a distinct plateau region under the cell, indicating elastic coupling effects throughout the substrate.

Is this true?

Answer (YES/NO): YES